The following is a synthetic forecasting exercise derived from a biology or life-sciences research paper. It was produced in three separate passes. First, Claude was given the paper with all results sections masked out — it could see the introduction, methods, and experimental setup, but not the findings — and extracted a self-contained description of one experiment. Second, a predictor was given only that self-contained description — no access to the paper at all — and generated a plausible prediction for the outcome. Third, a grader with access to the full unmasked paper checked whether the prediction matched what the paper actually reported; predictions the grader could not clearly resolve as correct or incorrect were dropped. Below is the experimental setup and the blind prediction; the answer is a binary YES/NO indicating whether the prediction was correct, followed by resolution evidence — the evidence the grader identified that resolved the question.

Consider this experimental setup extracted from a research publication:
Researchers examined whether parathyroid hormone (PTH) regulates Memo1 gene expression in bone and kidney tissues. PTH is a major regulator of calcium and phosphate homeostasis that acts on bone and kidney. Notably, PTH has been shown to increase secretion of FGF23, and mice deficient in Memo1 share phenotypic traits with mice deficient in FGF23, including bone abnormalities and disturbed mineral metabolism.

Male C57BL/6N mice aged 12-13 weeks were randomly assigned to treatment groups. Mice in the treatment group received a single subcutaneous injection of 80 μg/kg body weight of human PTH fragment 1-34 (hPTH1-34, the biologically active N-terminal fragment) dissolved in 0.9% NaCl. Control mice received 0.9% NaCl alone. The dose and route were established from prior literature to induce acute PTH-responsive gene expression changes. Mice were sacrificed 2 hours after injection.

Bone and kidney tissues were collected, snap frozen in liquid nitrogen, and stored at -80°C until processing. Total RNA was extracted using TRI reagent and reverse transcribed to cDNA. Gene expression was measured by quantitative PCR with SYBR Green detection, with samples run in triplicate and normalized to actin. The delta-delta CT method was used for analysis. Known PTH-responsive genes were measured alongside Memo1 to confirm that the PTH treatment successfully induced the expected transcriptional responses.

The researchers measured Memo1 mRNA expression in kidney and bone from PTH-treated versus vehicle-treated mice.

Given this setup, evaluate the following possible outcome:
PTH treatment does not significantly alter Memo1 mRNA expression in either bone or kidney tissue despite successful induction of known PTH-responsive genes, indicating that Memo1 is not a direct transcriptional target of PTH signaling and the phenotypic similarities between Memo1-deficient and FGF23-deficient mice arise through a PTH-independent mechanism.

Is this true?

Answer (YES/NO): YES